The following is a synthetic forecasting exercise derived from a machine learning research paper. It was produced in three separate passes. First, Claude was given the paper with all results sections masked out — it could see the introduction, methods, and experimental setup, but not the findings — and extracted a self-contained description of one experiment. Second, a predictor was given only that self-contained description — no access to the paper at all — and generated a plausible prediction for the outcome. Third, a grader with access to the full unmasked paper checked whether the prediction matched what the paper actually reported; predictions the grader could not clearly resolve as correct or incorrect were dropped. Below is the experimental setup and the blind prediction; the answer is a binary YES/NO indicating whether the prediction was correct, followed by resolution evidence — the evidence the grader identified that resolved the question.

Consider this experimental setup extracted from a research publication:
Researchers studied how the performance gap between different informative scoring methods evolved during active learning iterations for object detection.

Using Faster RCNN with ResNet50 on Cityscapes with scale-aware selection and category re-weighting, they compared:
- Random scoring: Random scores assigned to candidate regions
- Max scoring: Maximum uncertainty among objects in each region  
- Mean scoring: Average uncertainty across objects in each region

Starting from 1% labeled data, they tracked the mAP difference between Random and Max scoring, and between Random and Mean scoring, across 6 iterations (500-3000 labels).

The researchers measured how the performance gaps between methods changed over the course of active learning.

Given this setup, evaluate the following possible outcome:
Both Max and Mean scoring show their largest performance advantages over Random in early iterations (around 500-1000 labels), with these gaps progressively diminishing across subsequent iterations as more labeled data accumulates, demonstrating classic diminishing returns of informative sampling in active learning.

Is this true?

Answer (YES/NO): NO